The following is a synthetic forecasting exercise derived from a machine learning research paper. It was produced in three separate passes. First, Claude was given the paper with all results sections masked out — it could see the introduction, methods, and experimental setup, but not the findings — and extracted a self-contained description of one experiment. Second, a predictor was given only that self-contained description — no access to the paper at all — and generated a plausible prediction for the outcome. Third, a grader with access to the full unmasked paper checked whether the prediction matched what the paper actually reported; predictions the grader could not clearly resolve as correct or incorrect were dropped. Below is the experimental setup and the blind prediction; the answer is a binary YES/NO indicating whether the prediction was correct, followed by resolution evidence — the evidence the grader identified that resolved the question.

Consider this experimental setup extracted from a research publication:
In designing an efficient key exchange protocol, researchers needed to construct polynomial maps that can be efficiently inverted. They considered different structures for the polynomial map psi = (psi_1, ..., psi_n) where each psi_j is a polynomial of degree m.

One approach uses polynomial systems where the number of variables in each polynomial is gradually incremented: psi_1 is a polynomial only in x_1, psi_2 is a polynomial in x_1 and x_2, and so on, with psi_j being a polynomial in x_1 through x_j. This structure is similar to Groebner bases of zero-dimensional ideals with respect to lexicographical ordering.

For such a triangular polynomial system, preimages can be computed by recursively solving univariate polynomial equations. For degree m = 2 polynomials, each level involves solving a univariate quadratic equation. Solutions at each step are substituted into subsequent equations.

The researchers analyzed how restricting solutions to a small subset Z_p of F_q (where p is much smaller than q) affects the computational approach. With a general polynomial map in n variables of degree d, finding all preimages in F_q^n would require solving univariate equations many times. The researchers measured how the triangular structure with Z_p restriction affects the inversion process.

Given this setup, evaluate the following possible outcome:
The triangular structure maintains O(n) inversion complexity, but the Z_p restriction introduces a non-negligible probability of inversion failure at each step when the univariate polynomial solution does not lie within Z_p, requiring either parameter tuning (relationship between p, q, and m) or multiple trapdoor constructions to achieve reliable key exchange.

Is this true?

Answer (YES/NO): NO